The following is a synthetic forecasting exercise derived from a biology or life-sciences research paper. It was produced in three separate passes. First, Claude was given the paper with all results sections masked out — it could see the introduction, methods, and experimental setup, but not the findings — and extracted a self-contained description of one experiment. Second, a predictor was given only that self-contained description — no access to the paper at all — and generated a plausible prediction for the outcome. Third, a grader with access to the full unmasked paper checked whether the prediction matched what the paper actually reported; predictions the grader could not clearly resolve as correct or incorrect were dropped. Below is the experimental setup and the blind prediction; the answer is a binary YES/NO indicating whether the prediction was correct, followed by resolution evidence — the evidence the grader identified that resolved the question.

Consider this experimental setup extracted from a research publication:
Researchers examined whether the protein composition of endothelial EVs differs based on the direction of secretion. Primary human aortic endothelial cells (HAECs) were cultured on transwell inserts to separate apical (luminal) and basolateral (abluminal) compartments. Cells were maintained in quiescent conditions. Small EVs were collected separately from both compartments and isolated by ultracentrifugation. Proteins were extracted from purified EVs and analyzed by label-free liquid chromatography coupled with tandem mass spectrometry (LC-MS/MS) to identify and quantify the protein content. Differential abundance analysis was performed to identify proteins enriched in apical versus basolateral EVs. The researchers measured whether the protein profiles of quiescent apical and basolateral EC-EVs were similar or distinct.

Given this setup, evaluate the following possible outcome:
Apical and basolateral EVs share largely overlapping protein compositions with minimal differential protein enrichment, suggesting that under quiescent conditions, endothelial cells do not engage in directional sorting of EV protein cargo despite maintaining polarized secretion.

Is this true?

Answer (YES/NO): NO